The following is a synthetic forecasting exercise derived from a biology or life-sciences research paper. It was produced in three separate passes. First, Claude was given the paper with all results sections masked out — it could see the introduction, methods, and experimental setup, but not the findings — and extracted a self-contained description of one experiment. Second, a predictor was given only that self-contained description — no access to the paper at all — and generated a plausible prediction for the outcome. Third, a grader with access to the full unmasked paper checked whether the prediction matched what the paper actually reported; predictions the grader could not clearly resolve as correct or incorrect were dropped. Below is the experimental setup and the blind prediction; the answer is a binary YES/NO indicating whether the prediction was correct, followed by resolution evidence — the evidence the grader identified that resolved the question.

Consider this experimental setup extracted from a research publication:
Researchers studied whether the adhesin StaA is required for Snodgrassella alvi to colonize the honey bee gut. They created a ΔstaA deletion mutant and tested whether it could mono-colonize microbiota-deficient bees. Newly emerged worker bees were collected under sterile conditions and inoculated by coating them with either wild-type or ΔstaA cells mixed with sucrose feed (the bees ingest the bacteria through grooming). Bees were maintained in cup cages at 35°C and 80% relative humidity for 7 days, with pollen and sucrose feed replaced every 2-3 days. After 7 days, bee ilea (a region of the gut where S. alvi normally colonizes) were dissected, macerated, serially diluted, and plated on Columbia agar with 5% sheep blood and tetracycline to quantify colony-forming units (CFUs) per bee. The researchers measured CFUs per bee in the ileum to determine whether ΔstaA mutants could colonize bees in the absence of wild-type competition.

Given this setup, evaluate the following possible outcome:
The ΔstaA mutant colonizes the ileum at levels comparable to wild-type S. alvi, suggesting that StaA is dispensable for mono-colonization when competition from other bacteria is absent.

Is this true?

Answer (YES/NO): NO